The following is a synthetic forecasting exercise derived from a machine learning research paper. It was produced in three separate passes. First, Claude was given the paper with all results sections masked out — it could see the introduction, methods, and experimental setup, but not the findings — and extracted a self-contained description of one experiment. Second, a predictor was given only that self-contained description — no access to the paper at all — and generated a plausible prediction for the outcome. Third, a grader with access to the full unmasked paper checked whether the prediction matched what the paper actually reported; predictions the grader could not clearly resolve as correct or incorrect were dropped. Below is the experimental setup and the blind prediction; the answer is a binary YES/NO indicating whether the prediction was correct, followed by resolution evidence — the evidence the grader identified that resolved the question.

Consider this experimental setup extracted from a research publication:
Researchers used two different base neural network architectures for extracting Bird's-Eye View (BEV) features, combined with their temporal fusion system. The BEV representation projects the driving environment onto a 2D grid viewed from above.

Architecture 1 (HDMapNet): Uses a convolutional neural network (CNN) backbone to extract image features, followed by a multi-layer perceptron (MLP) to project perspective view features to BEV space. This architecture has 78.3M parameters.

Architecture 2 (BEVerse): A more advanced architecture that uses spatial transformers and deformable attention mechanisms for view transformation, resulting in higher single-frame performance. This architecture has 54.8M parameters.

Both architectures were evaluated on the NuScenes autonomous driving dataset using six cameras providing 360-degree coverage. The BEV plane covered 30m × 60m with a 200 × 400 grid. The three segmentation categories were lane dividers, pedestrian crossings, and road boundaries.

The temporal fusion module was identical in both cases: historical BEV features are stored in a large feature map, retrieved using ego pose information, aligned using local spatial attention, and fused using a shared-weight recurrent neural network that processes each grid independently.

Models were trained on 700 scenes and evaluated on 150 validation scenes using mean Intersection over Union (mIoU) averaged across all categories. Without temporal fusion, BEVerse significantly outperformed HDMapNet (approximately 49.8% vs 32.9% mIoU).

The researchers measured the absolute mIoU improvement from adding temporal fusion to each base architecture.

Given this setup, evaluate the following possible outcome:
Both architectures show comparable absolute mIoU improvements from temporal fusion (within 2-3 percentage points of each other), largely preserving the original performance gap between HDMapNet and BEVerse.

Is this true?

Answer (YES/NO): YES